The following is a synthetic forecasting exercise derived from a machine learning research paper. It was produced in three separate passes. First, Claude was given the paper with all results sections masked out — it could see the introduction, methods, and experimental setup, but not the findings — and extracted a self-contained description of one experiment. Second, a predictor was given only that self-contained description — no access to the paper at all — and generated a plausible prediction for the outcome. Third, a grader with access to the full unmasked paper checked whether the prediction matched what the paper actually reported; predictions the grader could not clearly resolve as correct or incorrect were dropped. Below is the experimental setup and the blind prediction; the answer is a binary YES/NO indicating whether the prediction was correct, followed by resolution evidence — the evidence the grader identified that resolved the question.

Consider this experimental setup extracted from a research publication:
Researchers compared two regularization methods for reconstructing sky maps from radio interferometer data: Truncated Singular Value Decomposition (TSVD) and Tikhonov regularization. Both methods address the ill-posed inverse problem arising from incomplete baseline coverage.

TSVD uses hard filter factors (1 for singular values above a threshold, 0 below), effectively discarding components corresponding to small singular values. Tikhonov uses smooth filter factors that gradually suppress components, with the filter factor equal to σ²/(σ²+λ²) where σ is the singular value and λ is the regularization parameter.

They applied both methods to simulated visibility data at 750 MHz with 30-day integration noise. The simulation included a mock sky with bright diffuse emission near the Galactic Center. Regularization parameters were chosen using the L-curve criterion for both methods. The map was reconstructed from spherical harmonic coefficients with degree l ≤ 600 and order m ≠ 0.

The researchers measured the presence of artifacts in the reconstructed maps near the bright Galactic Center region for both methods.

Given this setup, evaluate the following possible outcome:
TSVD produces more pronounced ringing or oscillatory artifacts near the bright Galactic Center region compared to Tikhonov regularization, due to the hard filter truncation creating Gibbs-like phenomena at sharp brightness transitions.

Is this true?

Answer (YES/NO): YES